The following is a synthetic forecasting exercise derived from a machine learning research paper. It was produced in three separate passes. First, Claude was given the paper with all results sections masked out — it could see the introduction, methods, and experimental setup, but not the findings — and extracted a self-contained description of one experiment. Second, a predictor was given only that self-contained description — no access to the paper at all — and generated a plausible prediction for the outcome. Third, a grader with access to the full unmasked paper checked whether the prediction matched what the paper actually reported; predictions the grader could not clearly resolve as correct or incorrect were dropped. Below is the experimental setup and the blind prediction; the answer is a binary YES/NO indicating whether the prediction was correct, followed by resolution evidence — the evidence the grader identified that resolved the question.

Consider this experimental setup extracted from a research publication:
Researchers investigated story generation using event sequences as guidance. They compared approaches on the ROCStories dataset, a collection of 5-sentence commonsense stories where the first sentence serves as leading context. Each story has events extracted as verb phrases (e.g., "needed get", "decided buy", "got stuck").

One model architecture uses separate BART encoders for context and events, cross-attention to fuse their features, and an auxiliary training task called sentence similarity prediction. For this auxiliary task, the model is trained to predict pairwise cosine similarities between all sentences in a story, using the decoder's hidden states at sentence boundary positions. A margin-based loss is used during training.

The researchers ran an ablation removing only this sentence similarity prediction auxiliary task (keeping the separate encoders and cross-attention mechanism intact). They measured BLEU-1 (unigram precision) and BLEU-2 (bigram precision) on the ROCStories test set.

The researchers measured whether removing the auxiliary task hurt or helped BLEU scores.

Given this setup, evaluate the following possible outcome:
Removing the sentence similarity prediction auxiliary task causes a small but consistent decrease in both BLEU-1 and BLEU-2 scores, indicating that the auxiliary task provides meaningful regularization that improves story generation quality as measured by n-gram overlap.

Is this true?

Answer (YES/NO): NO